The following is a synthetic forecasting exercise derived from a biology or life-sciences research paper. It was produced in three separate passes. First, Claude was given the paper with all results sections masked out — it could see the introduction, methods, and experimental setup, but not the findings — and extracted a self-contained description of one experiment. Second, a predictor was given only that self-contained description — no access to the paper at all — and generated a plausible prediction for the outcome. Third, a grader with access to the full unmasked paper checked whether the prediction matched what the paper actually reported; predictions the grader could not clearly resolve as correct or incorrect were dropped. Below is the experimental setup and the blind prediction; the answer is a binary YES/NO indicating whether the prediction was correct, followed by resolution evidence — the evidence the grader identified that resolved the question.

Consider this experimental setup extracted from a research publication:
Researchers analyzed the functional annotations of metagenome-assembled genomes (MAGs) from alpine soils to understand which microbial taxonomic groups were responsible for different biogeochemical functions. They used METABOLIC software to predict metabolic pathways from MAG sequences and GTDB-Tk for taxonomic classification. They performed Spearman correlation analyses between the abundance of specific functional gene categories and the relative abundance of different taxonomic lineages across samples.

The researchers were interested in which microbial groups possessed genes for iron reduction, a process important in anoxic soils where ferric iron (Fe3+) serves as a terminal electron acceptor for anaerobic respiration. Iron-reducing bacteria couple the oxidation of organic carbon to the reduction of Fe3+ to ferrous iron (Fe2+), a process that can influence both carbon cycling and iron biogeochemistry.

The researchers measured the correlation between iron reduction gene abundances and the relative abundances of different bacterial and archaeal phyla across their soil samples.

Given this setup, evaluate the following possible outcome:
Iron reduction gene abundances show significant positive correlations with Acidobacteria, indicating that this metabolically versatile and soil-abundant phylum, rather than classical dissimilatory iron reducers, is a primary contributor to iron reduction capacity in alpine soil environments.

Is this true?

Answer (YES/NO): YES